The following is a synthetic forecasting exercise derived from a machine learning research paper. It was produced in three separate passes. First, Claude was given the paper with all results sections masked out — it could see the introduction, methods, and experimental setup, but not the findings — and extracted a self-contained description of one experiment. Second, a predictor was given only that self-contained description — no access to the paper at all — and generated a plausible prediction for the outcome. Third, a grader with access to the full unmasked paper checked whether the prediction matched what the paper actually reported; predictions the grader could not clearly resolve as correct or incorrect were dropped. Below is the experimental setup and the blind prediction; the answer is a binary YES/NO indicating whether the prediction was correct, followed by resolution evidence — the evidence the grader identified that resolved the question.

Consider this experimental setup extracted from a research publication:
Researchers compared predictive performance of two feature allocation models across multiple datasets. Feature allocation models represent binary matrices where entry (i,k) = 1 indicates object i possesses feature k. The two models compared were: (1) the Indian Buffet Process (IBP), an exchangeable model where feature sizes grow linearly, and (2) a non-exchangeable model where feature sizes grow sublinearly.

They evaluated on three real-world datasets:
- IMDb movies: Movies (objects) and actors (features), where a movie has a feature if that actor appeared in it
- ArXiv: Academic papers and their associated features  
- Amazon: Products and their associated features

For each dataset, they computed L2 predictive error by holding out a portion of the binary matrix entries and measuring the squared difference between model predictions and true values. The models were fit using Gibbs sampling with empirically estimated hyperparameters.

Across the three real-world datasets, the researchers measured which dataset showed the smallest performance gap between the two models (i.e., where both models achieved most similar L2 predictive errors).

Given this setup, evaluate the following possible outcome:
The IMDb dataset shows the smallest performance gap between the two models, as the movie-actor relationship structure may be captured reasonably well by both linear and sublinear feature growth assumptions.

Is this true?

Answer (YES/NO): NO